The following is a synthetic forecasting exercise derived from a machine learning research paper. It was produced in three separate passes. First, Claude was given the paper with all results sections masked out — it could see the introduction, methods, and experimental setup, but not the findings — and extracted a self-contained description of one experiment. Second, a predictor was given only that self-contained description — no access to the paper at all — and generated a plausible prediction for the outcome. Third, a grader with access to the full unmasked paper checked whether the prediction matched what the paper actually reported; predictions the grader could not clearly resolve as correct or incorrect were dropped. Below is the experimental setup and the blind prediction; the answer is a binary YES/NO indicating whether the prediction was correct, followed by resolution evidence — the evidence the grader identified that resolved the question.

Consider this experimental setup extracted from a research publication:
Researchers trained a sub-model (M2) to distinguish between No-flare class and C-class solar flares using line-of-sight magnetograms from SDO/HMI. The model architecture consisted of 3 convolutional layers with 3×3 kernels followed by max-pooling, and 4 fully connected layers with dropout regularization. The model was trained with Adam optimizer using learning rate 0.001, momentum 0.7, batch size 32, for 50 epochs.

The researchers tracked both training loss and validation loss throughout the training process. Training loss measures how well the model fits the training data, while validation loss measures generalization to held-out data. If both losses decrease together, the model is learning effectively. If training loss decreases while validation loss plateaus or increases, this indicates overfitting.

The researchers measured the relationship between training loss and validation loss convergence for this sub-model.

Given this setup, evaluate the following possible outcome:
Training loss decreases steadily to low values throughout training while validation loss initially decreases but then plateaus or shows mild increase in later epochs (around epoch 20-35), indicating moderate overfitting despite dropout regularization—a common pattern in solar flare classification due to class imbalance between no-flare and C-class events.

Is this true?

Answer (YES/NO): NO